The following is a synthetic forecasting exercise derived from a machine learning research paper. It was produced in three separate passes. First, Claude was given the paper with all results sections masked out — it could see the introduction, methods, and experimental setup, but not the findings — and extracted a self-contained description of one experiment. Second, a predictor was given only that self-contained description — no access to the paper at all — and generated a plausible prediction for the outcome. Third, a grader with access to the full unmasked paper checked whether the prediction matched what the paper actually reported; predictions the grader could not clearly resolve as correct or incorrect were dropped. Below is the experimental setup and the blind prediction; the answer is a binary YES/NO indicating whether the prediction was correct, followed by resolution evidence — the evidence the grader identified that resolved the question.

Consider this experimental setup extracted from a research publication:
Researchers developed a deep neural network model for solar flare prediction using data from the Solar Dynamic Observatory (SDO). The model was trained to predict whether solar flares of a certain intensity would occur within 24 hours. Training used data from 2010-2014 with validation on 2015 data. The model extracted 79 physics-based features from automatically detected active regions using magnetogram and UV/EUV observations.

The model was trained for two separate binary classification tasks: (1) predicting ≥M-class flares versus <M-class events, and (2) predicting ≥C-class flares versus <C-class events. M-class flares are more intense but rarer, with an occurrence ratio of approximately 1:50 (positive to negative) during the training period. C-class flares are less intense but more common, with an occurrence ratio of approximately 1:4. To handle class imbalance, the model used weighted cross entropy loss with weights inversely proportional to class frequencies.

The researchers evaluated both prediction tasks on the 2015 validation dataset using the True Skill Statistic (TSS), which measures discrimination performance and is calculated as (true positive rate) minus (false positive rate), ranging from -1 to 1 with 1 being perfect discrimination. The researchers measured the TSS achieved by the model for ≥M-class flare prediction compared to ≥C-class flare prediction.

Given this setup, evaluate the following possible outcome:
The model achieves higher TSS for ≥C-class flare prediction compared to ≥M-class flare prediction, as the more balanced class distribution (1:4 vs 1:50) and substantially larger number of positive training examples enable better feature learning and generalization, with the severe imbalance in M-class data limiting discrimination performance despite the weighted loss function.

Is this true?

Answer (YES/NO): NO